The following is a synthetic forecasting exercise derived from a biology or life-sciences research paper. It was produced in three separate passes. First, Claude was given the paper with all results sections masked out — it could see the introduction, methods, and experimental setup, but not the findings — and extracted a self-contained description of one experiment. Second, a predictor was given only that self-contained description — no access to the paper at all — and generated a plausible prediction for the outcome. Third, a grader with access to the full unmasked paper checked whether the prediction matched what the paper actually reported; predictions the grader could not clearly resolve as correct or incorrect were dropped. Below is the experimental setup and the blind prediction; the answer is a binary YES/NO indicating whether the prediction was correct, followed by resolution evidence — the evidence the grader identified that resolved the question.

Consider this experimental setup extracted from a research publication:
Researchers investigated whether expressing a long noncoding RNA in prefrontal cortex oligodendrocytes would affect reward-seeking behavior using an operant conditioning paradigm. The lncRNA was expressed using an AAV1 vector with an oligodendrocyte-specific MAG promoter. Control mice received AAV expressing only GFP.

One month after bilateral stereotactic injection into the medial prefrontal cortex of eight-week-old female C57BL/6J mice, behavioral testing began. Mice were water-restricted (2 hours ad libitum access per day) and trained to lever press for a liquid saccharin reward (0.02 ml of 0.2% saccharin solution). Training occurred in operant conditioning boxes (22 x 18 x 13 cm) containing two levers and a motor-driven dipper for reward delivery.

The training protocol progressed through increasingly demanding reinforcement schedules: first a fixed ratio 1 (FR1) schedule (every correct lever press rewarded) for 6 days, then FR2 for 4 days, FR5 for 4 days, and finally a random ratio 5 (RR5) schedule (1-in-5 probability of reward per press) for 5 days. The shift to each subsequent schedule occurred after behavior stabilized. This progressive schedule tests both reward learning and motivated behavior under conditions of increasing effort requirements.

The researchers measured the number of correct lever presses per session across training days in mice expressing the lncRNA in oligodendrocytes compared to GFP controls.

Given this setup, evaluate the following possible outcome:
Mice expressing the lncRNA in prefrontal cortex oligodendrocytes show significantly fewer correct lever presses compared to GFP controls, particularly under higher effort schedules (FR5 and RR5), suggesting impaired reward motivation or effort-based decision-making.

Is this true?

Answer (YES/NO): NO